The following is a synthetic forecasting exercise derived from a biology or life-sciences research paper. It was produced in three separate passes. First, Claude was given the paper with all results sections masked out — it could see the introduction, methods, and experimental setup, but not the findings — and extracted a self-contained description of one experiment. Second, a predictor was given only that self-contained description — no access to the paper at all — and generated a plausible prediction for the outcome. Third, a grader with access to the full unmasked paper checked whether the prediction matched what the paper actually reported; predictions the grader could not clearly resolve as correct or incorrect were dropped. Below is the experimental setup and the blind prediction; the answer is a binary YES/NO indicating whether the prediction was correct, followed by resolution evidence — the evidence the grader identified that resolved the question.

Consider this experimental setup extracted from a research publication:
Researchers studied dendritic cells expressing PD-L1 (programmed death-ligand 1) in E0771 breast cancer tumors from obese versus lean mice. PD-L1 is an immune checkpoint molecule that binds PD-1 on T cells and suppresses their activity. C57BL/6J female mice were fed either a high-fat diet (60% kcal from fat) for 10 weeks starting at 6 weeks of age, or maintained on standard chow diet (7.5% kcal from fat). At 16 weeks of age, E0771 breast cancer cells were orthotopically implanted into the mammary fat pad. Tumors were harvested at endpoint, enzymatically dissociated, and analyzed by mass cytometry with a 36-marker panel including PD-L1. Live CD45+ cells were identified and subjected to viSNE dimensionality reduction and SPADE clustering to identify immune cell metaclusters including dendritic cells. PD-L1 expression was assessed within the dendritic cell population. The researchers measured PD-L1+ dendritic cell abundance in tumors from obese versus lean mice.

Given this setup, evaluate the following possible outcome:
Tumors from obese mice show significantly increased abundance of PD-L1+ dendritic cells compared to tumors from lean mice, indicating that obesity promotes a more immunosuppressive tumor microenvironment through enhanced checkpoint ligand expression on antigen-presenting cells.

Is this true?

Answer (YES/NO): YES